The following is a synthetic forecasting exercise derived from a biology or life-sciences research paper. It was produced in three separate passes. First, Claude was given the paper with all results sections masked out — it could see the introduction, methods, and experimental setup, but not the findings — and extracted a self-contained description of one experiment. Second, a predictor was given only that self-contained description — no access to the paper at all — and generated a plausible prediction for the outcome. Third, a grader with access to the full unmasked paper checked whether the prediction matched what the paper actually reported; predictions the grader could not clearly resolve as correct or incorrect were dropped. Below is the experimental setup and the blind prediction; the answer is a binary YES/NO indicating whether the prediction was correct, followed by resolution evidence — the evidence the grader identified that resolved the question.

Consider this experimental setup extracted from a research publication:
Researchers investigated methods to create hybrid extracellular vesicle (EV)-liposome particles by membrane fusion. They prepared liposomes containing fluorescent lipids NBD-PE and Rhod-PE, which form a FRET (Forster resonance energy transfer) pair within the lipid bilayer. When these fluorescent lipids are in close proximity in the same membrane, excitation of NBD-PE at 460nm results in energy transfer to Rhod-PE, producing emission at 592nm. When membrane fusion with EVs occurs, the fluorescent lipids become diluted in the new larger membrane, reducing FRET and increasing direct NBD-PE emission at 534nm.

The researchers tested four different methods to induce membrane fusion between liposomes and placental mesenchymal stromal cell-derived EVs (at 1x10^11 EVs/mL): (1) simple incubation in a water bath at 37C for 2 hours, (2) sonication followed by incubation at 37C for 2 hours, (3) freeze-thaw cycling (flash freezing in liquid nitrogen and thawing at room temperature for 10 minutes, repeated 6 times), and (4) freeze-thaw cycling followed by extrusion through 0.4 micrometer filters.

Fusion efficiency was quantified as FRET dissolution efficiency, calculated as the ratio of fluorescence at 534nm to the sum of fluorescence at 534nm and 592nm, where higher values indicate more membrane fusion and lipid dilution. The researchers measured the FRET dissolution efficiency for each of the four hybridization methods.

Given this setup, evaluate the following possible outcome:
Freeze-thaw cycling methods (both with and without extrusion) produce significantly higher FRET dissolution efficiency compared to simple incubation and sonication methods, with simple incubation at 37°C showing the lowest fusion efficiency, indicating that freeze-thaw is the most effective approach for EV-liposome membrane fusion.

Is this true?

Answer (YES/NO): YES